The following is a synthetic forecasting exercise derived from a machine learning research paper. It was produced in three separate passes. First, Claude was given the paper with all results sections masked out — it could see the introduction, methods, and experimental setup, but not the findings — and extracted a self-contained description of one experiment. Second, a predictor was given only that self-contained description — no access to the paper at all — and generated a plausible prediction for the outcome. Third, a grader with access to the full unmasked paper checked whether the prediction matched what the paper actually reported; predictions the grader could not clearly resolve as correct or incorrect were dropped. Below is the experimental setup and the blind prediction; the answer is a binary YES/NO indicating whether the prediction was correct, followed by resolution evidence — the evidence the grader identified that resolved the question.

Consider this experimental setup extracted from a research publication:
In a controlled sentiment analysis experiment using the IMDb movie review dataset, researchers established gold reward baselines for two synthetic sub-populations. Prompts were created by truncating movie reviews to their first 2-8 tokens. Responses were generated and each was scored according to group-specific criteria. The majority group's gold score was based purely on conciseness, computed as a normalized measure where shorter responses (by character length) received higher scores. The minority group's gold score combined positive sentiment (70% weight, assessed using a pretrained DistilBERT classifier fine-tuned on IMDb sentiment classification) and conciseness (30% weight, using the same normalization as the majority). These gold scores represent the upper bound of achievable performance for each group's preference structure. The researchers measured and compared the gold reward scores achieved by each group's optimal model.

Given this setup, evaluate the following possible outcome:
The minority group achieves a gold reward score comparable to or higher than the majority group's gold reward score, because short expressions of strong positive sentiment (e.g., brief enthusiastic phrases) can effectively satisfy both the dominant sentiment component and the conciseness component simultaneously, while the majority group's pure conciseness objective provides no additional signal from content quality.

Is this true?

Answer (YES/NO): NO